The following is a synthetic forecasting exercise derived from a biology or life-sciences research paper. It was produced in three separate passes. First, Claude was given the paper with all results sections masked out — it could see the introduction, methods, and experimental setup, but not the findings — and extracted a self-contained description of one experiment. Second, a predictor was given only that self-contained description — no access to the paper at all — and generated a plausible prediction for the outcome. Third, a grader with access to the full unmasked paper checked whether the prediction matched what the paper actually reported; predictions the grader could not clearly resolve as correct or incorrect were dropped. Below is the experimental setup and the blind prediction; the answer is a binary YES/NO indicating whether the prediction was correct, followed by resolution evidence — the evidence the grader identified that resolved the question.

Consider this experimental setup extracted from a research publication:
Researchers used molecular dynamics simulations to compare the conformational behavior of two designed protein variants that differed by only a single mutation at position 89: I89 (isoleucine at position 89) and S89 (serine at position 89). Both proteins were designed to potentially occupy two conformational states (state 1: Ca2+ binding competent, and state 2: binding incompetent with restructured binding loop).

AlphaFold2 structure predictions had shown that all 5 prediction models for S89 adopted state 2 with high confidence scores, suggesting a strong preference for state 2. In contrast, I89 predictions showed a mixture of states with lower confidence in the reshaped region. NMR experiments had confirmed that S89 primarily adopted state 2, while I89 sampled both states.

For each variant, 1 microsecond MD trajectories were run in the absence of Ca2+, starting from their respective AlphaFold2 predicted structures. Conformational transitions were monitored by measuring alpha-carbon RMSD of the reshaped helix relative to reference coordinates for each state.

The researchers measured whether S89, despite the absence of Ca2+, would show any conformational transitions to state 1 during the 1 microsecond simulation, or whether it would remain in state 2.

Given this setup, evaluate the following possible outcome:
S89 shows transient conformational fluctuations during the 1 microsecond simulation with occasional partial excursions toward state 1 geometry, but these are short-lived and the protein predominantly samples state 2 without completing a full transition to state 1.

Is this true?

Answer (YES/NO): NO